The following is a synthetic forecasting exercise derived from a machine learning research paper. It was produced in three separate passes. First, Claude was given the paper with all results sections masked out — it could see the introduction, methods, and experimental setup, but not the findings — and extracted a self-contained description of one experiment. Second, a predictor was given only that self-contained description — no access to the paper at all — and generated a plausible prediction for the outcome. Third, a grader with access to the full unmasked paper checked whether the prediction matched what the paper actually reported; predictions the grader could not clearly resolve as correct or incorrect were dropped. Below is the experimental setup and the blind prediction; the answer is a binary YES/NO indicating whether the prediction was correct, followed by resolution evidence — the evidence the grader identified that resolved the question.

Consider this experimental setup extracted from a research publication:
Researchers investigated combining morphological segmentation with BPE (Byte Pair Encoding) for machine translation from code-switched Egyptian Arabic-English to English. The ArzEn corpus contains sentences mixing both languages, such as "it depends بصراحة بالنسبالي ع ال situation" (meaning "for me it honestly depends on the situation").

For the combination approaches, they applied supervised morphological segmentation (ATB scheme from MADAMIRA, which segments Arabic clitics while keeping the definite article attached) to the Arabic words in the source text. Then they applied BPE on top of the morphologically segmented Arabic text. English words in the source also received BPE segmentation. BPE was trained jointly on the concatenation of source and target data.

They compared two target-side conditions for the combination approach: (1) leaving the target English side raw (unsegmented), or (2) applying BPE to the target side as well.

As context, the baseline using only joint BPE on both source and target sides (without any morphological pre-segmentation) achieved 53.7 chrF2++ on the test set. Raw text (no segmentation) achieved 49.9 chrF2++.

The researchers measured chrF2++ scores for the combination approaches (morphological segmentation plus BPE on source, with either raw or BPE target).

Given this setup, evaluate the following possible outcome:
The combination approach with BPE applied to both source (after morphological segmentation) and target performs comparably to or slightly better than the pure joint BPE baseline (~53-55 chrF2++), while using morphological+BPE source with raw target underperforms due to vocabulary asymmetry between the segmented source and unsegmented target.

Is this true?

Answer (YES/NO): YES